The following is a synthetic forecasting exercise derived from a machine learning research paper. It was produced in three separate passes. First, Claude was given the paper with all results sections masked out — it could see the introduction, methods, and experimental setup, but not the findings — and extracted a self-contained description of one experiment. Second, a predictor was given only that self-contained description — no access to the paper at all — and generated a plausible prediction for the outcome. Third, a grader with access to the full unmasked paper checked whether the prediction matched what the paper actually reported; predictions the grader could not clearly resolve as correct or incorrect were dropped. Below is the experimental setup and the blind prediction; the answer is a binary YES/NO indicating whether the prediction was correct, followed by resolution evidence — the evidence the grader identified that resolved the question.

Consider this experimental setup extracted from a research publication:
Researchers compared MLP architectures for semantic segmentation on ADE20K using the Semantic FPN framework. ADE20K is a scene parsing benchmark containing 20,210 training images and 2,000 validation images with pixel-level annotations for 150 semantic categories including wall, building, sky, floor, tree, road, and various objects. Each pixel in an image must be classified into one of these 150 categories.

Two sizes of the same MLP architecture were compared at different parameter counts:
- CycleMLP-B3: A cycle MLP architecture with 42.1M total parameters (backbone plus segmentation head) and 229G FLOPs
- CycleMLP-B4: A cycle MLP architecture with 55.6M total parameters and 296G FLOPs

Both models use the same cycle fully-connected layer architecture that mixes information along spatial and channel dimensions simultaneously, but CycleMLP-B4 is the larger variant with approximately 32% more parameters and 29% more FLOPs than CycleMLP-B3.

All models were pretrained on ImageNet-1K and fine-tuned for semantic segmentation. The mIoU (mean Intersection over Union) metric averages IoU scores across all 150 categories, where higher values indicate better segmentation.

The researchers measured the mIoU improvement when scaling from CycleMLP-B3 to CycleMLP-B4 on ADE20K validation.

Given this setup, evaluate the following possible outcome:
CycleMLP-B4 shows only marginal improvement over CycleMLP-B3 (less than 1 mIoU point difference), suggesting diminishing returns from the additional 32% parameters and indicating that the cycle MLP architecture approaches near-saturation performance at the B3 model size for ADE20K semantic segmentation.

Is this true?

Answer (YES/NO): YES